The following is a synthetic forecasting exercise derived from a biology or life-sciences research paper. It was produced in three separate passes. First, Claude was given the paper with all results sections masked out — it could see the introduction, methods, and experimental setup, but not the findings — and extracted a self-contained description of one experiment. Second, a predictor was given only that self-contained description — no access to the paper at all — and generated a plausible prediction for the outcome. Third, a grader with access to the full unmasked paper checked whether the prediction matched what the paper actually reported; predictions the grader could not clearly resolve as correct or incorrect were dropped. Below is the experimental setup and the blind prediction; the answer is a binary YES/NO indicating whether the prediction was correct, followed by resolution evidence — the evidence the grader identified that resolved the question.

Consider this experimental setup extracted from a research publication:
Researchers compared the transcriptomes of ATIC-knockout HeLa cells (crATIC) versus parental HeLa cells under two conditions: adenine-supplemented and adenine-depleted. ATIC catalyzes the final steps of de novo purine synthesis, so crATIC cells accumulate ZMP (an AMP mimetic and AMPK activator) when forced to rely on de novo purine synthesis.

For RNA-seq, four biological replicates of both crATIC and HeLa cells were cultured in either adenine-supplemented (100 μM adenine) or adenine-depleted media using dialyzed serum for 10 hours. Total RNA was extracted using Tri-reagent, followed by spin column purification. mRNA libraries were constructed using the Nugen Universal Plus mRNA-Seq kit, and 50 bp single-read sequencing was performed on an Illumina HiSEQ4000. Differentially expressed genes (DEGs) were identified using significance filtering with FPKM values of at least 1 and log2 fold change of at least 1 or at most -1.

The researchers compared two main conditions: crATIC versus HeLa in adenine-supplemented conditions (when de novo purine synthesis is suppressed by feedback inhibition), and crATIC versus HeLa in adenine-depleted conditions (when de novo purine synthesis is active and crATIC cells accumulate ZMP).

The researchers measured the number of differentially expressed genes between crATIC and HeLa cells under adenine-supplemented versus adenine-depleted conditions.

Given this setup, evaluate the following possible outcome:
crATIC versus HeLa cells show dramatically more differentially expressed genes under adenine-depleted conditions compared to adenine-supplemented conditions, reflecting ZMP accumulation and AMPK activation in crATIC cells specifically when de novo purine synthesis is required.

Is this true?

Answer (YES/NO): NO